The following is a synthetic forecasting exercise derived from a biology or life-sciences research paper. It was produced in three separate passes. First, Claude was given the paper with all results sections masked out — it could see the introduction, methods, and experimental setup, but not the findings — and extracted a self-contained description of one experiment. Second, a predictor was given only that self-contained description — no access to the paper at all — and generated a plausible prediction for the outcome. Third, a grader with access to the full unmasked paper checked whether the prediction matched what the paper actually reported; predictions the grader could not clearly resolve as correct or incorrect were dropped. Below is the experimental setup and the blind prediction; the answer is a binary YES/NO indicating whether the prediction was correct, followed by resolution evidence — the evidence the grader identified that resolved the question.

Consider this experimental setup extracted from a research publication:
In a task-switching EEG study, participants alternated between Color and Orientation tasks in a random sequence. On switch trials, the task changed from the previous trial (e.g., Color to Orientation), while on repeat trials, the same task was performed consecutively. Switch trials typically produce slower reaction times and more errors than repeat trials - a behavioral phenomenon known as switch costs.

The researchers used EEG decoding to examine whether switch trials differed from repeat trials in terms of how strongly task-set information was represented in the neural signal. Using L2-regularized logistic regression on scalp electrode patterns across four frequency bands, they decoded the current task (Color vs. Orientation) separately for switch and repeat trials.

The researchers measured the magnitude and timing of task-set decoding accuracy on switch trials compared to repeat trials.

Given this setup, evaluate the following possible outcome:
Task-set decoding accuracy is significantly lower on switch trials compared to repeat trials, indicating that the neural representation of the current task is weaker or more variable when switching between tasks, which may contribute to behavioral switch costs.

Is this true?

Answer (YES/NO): YES